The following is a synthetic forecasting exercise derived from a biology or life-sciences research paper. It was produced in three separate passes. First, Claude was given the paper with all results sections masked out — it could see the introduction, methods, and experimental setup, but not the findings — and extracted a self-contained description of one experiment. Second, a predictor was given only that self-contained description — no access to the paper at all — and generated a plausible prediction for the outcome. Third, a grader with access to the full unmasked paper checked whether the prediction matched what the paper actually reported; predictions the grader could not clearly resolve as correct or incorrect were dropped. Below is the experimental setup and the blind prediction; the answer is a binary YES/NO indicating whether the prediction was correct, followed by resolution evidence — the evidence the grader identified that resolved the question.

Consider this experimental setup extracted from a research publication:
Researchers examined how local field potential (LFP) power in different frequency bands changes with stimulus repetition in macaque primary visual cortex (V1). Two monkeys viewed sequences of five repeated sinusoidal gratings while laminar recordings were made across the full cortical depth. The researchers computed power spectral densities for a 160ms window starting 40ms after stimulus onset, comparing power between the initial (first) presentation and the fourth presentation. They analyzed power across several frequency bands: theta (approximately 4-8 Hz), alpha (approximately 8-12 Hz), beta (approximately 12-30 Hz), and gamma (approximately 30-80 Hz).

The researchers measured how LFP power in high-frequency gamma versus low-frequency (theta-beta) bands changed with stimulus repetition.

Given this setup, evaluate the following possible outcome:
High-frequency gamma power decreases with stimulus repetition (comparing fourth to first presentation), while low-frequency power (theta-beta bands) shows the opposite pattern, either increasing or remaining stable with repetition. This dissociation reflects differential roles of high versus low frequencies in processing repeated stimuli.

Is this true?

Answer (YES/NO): YES